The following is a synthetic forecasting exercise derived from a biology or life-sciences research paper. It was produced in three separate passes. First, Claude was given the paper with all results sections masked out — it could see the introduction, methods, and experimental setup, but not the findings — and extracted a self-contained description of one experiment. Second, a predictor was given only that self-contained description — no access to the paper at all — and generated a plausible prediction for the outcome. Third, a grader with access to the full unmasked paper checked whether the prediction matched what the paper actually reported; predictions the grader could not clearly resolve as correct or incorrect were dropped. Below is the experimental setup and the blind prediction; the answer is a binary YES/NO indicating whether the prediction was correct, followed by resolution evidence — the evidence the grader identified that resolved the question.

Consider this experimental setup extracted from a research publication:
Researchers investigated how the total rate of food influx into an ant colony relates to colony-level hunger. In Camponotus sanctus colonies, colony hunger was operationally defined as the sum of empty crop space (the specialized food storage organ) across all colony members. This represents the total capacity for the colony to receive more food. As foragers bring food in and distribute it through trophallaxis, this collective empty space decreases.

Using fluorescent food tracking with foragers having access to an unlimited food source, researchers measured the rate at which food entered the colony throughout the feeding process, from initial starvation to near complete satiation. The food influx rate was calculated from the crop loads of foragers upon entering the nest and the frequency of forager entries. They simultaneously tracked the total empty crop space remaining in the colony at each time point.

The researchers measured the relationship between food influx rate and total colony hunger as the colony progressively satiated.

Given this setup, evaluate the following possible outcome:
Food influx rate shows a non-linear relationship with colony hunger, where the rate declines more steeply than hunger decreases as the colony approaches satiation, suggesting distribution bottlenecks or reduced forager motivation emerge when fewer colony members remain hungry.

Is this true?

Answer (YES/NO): NO